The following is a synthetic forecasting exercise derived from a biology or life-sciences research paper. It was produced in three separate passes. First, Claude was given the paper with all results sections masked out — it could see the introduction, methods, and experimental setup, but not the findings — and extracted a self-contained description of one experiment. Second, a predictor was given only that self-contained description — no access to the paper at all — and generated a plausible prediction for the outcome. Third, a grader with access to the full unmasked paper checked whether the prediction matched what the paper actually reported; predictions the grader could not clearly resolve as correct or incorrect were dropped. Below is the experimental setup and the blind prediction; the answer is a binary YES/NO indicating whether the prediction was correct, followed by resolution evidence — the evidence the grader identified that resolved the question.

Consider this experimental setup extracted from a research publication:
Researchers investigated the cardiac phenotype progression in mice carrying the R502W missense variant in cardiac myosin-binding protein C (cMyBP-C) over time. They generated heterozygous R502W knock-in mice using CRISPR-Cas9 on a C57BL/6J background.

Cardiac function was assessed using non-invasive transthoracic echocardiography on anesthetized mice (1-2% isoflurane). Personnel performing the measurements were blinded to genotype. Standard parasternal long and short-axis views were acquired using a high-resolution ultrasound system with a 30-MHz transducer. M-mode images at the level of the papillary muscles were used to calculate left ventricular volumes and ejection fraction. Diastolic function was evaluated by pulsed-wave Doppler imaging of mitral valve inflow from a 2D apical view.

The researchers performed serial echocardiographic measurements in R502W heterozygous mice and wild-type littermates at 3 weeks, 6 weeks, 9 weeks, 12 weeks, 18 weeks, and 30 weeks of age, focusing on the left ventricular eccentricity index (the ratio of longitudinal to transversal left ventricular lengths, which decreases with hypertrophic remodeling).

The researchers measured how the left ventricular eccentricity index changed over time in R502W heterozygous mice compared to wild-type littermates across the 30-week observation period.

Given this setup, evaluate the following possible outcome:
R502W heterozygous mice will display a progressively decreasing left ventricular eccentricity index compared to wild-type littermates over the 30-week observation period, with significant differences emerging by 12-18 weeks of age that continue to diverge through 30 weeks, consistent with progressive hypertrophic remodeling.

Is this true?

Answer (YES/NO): NO